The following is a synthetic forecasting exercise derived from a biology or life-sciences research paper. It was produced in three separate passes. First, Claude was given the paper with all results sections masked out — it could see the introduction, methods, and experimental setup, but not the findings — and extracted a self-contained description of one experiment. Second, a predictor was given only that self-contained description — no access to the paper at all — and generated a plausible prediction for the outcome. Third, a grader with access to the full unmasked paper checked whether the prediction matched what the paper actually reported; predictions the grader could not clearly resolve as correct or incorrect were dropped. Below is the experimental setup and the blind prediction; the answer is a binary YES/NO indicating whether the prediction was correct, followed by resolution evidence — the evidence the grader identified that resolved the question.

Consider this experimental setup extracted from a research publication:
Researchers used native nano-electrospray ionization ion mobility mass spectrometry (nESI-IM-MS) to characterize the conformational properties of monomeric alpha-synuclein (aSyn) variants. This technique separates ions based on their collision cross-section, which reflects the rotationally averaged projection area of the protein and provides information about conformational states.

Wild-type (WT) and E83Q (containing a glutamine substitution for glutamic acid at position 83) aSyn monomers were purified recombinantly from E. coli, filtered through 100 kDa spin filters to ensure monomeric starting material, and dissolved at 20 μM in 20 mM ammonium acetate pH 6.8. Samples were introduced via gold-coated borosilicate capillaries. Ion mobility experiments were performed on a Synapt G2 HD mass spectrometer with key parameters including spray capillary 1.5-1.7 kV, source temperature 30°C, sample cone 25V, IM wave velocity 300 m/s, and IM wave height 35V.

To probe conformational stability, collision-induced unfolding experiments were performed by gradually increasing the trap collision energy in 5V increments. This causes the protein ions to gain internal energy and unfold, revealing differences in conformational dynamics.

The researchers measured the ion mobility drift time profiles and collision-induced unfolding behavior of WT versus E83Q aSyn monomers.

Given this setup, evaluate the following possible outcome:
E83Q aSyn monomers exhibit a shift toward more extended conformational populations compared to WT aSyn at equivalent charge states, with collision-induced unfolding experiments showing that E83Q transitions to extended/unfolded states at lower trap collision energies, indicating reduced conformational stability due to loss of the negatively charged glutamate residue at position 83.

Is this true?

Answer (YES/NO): NO